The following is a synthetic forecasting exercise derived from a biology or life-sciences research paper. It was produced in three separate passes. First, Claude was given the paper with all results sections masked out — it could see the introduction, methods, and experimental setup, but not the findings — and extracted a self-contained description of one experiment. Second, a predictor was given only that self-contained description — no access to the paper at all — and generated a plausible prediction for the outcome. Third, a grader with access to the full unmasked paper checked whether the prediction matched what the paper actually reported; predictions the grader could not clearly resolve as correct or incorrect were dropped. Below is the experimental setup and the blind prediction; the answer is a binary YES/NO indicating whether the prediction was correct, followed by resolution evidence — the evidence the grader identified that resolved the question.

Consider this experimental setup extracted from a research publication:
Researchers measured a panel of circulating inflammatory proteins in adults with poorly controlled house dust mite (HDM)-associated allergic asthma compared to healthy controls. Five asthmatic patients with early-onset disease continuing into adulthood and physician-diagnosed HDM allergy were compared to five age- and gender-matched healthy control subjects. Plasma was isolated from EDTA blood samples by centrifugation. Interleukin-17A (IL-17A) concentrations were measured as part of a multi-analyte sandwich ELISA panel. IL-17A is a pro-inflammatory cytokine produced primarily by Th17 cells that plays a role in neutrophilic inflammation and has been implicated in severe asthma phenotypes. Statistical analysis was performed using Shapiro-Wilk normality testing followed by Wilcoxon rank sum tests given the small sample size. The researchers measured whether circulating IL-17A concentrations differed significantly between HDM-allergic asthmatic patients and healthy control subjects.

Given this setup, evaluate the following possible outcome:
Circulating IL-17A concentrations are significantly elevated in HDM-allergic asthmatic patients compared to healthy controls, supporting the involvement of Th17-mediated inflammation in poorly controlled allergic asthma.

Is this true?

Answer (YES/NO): NO